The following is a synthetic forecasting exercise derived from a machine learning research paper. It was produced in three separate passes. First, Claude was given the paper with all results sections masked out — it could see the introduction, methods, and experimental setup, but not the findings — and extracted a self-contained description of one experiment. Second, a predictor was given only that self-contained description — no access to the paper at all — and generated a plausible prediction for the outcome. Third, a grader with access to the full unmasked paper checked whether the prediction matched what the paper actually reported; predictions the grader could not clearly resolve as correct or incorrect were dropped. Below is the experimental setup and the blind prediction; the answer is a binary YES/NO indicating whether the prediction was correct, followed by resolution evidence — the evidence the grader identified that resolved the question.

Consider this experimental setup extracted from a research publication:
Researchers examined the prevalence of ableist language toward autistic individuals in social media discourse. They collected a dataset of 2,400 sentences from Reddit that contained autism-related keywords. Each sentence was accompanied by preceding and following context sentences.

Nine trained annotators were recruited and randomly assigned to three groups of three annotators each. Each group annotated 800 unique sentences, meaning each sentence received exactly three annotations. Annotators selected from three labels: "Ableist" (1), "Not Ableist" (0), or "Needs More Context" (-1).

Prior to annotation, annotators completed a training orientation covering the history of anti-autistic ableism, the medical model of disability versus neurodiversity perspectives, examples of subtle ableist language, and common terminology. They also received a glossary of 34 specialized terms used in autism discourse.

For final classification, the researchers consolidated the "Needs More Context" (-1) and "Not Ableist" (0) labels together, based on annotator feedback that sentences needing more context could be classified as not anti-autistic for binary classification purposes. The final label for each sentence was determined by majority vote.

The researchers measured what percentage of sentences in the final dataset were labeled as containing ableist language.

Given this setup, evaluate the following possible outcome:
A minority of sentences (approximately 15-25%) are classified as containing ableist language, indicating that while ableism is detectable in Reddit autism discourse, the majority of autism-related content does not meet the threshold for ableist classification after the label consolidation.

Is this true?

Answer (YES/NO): NO